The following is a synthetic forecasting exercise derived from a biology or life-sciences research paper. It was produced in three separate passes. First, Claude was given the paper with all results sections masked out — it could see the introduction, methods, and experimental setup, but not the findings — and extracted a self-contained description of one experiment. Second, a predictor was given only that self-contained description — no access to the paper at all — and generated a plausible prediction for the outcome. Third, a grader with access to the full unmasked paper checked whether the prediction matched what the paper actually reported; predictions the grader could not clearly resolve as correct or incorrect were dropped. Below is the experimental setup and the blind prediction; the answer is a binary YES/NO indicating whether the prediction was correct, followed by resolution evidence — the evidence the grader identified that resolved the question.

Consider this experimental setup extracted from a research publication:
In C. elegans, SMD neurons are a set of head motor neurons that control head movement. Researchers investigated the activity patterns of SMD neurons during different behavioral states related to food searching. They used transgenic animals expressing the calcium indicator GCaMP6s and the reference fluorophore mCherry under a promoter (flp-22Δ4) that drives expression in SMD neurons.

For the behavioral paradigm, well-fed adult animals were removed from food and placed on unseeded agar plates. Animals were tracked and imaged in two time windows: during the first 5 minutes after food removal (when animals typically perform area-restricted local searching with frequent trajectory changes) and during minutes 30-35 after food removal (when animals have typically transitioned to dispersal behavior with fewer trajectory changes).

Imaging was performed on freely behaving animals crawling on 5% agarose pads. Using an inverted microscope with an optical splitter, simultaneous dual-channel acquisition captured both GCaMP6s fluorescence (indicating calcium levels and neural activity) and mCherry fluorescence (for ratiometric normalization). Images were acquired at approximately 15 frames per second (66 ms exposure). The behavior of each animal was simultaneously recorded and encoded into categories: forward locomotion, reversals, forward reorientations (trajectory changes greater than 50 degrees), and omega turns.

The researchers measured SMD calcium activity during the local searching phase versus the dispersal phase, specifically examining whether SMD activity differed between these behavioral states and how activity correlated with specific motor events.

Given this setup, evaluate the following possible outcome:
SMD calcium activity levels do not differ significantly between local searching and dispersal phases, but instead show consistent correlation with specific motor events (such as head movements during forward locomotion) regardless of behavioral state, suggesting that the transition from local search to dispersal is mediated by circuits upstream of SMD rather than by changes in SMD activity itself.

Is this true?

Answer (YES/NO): NO